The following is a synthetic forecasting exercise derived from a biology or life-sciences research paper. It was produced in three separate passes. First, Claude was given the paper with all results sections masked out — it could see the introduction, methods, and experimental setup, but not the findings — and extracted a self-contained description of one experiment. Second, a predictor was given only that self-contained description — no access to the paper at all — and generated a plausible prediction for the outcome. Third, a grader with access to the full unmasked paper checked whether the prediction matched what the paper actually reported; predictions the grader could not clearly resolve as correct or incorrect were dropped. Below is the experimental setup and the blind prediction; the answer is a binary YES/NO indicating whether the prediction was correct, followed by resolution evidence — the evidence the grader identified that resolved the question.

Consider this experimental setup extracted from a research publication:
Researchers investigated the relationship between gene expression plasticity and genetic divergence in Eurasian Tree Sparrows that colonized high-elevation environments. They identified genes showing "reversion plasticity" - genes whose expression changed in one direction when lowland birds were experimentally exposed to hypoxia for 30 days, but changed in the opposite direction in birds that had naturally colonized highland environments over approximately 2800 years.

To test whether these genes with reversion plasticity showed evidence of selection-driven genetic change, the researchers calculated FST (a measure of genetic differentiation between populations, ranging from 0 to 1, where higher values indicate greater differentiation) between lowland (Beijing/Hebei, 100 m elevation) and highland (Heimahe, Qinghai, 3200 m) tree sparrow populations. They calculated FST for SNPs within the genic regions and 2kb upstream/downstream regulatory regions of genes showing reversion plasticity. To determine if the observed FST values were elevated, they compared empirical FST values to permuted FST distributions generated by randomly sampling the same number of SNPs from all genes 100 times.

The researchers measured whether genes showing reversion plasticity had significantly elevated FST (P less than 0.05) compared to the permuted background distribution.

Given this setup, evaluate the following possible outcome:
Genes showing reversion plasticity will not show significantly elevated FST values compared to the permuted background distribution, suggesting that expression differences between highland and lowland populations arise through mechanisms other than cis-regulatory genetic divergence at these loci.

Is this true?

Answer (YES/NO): NO